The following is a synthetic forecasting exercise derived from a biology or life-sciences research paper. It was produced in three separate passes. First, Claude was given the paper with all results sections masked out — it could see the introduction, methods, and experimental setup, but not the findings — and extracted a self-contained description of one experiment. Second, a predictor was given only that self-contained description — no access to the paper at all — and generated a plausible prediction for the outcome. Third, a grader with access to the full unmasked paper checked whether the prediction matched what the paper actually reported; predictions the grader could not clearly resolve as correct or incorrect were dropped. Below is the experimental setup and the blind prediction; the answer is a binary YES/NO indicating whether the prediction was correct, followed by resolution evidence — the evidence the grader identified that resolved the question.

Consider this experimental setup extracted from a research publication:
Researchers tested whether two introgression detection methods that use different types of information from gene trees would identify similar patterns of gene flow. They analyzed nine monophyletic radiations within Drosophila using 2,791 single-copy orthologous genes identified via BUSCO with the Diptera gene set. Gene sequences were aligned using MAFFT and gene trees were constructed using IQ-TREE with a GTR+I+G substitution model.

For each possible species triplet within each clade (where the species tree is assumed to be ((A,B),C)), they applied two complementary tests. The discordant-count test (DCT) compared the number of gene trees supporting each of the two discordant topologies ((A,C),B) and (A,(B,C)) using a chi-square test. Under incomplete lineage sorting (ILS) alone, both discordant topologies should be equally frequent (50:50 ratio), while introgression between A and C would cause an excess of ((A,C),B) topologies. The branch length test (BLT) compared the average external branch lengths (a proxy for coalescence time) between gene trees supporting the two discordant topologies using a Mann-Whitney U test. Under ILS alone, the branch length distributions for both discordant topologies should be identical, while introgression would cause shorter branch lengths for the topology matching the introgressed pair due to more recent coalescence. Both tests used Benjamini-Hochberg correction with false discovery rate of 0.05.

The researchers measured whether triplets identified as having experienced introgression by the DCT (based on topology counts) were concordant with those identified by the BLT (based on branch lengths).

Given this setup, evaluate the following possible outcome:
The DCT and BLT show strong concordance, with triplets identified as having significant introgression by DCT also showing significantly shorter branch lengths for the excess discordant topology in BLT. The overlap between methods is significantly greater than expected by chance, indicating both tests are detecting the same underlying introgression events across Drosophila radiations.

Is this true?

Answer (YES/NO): YES